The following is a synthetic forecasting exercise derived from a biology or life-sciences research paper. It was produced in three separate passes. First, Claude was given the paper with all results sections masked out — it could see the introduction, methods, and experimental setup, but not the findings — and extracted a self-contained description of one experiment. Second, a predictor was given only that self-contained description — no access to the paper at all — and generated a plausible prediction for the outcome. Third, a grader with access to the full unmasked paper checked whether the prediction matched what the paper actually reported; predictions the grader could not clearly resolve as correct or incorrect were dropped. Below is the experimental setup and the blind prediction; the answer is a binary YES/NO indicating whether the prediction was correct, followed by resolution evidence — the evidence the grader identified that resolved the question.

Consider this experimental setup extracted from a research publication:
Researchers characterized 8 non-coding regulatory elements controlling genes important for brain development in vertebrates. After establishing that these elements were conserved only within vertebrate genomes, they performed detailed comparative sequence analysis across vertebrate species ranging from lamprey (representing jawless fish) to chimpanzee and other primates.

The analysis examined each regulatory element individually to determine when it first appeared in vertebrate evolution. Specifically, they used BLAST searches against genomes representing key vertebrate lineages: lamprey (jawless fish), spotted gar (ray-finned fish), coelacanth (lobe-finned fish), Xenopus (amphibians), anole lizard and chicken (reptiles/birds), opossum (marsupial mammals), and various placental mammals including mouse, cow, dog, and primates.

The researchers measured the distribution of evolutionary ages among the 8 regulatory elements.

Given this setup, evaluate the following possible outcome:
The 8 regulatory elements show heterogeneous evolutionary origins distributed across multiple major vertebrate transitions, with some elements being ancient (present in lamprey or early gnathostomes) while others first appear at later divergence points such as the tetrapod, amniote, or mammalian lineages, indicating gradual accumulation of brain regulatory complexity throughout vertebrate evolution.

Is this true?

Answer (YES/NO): YES